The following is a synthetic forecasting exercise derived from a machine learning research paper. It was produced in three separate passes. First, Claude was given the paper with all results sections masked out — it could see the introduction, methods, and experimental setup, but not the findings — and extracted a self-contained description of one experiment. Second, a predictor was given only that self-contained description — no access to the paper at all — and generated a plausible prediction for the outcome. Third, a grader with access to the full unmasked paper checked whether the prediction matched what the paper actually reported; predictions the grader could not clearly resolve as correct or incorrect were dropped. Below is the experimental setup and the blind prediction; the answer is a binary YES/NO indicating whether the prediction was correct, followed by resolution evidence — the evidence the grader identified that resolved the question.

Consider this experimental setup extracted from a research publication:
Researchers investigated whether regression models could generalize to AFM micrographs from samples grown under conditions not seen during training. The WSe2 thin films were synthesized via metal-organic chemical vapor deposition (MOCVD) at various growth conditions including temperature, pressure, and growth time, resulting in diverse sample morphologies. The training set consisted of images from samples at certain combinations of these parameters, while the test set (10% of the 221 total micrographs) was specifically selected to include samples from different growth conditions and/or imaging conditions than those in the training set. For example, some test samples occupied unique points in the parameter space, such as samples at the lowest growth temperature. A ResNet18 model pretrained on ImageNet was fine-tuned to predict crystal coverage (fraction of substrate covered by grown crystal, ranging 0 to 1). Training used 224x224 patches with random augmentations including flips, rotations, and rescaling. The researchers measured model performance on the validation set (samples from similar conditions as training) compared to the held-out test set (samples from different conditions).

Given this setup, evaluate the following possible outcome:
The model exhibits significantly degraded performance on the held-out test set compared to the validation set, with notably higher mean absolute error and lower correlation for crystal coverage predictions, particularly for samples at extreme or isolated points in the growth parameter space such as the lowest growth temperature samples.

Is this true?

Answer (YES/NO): NO